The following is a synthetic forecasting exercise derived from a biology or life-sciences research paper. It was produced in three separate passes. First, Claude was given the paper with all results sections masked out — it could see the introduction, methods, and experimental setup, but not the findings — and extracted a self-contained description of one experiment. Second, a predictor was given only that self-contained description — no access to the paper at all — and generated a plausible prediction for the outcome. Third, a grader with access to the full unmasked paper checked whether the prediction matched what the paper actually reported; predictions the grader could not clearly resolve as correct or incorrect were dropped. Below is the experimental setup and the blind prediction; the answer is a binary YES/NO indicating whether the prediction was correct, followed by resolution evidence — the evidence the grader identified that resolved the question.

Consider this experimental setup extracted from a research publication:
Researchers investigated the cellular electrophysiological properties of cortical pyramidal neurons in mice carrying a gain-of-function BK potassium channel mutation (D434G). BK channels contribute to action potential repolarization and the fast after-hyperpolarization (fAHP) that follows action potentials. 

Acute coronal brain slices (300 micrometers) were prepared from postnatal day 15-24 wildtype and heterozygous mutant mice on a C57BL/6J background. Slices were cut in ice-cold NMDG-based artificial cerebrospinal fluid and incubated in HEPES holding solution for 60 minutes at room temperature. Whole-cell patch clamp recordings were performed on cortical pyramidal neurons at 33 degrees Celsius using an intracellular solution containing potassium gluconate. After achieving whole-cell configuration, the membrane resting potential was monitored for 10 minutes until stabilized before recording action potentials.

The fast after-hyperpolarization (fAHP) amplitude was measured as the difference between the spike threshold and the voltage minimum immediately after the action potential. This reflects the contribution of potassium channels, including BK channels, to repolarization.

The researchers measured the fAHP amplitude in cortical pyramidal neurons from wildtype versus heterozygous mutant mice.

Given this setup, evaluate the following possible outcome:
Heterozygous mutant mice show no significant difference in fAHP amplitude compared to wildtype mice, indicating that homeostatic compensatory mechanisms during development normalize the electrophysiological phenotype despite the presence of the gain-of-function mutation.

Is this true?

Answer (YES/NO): NO